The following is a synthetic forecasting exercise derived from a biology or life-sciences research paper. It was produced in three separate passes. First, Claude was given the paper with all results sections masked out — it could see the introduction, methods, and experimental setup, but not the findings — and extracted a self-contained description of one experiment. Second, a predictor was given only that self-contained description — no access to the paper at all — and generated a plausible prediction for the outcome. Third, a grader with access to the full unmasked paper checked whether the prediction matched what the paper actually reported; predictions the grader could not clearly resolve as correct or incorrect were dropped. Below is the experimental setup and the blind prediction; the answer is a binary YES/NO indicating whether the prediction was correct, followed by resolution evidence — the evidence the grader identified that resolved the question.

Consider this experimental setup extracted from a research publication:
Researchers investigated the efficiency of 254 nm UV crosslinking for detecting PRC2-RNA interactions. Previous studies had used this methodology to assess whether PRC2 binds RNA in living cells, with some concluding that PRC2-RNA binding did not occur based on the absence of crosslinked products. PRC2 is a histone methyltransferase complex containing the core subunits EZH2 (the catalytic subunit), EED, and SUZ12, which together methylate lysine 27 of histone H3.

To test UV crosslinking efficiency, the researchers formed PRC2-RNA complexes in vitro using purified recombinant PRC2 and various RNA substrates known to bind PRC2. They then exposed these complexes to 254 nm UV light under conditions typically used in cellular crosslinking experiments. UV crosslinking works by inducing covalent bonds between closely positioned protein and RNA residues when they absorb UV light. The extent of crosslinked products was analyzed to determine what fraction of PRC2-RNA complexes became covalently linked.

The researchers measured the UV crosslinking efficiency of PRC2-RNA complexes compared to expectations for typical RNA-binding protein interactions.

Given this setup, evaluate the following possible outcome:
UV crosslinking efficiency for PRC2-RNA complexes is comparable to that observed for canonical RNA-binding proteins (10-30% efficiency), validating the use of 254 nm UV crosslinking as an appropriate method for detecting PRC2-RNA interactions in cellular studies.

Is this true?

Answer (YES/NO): NO